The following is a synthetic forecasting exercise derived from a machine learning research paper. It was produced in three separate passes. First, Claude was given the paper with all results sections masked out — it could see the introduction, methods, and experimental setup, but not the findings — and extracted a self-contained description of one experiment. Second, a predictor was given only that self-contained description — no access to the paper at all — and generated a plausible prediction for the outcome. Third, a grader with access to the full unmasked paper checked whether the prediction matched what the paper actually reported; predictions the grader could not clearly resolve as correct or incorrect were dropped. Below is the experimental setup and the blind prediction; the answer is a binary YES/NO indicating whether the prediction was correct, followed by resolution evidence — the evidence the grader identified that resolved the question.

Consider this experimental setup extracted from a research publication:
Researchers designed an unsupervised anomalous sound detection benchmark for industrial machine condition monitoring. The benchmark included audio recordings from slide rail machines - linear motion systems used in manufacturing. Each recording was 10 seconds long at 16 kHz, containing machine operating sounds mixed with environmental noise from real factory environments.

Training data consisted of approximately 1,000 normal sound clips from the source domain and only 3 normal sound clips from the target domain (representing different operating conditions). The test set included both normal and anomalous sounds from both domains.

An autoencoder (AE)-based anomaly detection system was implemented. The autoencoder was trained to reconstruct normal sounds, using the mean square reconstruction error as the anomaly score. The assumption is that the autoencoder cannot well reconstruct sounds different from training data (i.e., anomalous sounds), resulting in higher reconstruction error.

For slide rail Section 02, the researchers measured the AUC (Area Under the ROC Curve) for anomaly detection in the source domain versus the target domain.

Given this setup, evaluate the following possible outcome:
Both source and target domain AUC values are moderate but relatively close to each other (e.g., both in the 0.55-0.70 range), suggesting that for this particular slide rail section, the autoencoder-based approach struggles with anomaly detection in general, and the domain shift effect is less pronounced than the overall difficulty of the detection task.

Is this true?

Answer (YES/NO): NO